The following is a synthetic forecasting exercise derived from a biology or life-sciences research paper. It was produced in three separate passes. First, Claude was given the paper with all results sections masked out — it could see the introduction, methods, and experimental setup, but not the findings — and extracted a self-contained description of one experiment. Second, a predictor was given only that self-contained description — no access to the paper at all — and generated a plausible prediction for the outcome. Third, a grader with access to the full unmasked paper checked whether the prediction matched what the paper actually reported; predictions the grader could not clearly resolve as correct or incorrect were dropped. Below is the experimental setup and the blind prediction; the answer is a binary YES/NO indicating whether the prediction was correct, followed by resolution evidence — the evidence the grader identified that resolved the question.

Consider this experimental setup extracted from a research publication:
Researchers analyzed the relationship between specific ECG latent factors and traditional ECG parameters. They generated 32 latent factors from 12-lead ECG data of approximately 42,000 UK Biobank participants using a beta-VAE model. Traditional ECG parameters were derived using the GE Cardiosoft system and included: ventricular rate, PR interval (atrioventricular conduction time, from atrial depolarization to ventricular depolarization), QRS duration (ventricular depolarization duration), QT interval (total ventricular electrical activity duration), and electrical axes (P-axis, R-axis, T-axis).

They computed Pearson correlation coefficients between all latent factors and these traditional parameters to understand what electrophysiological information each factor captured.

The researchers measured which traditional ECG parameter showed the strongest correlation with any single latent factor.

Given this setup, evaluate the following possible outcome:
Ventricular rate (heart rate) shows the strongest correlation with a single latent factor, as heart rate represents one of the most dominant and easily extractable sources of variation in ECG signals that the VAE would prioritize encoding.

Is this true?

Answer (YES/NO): NO